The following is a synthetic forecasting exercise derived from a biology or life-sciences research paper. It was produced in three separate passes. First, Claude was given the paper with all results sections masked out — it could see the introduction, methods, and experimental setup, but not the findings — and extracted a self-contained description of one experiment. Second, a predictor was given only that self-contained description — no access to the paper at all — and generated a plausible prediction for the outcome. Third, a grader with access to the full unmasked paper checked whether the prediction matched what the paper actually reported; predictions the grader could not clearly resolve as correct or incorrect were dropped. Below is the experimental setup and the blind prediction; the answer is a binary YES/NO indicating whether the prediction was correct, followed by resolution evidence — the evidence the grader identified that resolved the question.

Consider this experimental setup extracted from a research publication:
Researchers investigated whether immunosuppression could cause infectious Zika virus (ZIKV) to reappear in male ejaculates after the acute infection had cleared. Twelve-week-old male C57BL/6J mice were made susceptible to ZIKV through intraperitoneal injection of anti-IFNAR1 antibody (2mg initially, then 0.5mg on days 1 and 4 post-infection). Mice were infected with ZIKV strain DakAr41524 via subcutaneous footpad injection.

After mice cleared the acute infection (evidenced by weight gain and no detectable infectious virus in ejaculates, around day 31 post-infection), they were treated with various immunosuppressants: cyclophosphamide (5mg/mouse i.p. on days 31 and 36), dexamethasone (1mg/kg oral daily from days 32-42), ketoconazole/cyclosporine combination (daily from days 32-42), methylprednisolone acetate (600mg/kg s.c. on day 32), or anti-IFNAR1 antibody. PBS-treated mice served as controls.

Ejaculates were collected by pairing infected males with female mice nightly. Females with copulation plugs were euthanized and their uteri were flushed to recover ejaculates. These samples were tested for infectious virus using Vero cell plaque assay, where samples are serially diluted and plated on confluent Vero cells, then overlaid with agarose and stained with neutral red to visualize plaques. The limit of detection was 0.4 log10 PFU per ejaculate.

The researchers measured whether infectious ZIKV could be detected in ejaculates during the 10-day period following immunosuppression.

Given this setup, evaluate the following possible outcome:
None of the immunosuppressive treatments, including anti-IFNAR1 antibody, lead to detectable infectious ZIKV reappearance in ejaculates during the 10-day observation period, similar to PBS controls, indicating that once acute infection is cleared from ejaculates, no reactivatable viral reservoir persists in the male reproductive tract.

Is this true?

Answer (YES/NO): NO